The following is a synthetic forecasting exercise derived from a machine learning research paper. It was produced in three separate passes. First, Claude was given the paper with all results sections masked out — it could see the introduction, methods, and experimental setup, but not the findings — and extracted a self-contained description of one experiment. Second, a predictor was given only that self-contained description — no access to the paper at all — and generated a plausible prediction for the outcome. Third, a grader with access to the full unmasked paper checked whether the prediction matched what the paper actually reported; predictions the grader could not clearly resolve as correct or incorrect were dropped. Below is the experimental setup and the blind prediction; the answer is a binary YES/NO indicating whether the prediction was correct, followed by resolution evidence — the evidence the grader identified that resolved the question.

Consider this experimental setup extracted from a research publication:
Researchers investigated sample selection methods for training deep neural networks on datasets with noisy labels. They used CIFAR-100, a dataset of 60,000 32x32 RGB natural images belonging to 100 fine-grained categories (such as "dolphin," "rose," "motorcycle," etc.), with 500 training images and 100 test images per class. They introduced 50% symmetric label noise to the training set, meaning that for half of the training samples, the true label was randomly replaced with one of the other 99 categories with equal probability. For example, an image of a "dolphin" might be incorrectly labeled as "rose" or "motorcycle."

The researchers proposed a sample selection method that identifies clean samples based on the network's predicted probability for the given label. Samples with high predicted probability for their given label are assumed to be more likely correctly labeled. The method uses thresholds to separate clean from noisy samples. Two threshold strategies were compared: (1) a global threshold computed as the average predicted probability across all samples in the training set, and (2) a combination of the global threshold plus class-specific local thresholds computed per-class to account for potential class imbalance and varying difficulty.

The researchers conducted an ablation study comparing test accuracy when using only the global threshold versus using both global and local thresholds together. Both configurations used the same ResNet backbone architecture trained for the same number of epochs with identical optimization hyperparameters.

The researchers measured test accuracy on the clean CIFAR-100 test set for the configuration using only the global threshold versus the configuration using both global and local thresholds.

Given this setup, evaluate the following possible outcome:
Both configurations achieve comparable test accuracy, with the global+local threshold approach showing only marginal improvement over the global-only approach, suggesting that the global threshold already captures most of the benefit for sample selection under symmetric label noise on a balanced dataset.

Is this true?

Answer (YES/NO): NO